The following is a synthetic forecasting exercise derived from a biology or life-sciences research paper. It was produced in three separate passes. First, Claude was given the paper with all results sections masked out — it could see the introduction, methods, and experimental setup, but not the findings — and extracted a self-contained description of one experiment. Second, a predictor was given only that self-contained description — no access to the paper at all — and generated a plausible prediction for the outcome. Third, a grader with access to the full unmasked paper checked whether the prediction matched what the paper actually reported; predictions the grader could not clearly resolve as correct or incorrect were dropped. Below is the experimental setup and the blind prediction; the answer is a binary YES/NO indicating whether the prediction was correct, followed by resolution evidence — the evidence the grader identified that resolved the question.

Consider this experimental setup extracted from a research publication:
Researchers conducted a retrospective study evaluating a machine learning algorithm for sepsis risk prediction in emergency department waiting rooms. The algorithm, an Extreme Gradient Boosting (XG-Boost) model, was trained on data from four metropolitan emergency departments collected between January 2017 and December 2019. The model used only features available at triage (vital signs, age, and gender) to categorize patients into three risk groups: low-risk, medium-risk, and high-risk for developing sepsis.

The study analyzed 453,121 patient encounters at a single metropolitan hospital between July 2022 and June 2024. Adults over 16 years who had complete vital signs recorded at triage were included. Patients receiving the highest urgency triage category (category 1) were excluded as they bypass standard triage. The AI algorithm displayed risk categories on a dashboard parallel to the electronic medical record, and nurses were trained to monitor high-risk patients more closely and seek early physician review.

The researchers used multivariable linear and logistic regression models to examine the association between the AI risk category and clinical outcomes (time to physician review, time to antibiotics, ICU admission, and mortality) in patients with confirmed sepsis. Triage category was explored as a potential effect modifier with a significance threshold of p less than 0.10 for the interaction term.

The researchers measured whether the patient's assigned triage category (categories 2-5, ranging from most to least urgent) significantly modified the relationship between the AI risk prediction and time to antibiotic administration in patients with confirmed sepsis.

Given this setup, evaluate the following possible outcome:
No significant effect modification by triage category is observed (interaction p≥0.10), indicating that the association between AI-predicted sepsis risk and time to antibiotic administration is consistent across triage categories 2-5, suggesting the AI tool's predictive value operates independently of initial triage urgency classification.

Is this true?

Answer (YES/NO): NO